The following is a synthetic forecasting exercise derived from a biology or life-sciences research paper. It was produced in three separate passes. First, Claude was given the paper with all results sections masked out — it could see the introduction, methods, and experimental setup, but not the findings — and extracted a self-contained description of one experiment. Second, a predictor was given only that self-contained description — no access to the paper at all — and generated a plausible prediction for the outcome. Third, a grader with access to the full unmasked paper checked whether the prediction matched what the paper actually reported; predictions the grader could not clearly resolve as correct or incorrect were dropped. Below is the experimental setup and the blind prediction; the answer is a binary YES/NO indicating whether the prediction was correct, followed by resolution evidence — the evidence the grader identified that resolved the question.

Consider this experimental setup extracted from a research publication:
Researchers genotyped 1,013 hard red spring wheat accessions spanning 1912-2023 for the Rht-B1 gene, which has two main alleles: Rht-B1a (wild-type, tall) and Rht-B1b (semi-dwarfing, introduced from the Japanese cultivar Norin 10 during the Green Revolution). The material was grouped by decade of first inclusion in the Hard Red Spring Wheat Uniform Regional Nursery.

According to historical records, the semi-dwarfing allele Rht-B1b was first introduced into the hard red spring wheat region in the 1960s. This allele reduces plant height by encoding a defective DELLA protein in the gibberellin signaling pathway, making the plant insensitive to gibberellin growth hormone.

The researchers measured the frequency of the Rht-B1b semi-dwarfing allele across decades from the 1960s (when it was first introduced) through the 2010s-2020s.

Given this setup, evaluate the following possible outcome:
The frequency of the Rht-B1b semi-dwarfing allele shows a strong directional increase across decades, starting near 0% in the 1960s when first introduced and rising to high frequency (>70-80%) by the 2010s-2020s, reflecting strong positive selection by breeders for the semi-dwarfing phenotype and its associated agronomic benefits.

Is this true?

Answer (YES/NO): NO